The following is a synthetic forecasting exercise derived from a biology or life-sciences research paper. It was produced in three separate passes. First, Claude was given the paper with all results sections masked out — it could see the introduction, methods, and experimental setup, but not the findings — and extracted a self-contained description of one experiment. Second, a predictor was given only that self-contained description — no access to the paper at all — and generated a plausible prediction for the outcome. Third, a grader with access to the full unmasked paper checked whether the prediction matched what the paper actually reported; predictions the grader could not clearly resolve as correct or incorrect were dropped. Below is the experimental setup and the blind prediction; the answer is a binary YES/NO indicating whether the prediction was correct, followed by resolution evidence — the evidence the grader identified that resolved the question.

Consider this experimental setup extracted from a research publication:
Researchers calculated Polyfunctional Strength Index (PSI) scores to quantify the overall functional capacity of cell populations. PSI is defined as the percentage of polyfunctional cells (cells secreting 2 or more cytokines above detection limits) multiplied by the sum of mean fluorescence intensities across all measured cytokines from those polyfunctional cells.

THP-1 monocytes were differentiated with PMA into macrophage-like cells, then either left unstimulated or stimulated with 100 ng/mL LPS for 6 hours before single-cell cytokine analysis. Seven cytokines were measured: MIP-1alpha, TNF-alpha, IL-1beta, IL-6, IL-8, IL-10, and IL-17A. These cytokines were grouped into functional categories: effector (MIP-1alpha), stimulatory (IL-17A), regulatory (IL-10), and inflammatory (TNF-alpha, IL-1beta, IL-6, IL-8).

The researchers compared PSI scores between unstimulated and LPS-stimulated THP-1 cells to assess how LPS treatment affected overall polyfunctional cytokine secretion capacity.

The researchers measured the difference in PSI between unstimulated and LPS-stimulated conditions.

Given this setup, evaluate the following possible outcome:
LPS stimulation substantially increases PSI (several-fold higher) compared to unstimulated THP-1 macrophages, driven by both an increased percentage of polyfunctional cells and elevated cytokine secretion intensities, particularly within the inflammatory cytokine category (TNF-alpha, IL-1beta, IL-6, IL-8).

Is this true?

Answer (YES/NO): NO